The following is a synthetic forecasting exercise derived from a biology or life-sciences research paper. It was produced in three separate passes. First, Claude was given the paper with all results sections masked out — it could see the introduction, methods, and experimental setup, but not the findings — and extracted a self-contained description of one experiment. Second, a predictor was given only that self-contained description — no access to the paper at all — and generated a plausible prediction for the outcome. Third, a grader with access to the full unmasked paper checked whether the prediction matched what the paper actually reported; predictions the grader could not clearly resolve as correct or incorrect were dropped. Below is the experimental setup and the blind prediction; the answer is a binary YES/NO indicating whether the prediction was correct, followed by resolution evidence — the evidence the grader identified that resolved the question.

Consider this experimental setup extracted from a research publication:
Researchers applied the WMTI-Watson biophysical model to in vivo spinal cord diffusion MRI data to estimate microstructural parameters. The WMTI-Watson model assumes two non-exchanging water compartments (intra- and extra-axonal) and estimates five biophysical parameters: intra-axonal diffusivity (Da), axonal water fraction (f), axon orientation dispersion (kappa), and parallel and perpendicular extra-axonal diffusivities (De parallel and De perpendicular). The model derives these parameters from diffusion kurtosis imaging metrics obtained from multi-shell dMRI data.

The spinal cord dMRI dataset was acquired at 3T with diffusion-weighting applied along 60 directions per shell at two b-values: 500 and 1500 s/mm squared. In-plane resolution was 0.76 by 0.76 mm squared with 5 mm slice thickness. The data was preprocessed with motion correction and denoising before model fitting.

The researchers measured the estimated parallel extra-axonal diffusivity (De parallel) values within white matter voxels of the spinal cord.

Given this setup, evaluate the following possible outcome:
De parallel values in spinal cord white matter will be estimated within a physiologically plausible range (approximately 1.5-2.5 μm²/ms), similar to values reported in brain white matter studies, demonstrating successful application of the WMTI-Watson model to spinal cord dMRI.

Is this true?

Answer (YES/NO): NO